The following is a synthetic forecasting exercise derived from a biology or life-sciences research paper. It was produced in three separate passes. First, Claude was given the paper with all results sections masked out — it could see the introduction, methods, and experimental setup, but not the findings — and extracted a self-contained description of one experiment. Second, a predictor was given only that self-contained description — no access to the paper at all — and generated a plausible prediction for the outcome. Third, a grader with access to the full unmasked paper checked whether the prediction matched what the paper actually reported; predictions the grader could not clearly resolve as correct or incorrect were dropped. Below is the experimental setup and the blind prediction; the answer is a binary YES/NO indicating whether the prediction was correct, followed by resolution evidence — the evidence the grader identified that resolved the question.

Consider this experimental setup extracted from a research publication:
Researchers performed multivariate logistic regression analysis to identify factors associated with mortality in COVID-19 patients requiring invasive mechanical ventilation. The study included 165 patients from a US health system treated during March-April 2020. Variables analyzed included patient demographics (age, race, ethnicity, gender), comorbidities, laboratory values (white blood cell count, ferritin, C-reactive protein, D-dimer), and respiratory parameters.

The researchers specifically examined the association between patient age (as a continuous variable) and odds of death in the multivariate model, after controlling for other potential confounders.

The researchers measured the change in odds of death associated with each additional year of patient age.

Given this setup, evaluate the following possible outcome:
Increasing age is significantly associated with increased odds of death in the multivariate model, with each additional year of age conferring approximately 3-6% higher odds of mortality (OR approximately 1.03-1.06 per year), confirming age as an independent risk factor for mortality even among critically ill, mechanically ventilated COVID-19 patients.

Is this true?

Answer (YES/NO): YES